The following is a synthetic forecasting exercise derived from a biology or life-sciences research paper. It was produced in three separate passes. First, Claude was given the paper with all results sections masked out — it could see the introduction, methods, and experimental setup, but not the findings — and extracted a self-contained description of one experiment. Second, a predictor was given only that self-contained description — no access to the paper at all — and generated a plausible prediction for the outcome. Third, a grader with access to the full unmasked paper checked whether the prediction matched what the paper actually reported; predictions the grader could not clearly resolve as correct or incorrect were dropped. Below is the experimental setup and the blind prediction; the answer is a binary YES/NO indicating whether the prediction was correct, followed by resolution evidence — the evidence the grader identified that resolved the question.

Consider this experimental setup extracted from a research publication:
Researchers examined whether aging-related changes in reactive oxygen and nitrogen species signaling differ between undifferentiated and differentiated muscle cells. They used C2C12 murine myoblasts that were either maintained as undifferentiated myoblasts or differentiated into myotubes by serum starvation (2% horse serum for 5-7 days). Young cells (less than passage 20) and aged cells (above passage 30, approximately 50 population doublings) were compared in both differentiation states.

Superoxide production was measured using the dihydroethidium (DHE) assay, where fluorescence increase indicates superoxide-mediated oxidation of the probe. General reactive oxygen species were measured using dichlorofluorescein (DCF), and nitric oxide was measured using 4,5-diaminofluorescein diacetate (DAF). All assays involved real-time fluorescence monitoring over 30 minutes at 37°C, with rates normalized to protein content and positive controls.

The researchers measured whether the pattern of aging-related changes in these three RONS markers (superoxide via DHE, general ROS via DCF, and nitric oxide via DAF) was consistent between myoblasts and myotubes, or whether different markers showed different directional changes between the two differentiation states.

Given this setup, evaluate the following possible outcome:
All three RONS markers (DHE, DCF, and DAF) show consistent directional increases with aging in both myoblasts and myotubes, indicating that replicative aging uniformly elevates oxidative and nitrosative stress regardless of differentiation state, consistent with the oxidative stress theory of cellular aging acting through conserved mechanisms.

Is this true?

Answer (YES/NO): NO